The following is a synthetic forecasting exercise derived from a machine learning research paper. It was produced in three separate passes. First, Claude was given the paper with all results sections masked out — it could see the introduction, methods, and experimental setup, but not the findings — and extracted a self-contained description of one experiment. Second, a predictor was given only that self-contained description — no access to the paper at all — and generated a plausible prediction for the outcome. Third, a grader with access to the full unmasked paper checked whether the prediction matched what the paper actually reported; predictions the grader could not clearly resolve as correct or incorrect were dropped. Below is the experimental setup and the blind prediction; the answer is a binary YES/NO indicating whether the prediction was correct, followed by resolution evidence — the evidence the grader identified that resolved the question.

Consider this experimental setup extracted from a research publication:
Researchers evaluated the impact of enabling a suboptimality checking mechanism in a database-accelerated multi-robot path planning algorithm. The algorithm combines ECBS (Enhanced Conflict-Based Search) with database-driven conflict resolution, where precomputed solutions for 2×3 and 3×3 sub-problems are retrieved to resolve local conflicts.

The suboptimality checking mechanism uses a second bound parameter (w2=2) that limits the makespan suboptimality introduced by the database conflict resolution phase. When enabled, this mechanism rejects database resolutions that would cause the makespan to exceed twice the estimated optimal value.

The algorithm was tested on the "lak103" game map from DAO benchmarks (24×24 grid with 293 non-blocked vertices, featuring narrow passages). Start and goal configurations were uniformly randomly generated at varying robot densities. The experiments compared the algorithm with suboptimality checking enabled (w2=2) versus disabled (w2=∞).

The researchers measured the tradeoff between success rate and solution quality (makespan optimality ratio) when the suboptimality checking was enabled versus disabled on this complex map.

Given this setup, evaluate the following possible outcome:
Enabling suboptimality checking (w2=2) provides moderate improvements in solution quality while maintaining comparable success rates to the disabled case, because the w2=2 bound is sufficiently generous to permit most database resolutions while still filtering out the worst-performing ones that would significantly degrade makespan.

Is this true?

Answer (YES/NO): NO